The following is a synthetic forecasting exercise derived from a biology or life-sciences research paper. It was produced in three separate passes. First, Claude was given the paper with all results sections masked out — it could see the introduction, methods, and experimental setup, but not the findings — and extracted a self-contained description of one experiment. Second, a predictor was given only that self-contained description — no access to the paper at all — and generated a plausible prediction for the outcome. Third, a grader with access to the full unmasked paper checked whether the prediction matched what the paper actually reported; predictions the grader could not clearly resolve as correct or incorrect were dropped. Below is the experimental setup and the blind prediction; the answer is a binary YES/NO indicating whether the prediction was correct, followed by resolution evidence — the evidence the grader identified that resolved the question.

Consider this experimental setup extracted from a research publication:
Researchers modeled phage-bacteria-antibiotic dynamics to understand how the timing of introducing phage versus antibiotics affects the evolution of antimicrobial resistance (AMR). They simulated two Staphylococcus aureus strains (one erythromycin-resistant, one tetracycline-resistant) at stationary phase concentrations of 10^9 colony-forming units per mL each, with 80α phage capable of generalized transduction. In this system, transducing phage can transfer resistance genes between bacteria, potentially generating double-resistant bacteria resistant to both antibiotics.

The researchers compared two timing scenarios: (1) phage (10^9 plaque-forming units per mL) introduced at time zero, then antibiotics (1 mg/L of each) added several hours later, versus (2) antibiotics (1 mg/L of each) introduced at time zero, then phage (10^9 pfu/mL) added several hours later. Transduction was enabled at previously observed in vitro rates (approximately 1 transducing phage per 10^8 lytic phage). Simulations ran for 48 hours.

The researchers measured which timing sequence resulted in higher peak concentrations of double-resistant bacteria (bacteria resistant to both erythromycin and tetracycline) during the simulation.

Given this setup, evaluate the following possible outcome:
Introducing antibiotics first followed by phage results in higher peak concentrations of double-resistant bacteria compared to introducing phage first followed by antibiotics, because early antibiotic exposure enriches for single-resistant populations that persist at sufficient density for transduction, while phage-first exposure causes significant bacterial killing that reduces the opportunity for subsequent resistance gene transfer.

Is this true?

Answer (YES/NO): NO